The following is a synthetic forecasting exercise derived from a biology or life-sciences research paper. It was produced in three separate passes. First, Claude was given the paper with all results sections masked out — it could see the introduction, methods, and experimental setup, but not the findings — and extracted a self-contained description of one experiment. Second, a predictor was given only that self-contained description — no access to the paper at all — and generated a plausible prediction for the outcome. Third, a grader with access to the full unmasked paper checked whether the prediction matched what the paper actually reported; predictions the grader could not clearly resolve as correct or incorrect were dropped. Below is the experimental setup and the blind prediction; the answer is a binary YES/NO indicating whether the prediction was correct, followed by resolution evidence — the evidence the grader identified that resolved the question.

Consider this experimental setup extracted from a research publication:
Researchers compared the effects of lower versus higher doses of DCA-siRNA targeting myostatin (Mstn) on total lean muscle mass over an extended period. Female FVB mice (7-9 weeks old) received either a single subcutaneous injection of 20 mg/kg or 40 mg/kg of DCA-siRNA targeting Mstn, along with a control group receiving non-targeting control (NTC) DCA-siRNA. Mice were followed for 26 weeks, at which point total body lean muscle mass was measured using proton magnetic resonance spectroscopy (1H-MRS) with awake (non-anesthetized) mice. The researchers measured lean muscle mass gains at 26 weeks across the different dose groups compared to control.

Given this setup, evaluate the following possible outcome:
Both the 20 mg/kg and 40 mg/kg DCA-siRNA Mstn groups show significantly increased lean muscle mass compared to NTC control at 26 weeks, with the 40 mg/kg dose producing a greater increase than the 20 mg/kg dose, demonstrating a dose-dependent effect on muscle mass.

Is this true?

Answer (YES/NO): NO